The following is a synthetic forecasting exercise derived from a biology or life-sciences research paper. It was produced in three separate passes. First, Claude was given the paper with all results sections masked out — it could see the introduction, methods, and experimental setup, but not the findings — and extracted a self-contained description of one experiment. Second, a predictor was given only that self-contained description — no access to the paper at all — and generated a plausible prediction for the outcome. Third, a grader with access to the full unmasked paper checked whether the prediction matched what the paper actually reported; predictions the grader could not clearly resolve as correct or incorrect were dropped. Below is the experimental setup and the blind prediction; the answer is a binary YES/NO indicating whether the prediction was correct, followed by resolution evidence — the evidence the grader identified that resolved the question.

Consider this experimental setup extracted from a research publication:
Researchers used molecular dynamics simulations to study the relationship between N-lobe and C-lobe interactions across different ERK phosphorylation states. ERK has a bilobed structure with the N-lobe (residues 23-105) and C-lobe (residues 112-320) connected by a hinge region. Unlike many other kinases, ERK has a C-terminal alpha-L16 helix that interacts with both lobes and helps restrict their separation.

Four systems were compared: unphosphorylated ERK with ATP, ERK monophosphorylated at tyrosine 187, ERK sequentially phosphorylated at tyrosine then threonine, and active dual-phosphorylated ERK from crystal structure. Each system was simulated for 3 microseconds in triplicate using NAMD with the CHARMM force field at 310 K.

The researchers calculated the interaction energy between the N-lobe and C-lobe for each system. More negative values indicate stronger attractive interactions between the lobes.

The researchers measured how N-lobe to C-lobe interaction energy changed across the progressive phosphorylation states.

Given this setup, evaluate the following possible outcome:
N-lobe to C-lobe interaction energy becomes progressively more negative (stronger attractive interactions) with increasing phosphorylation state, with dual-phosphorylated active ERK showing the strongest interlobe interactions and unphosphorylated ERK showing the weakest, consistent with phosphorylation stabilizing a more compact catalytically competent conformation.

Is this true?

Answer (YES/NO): YES